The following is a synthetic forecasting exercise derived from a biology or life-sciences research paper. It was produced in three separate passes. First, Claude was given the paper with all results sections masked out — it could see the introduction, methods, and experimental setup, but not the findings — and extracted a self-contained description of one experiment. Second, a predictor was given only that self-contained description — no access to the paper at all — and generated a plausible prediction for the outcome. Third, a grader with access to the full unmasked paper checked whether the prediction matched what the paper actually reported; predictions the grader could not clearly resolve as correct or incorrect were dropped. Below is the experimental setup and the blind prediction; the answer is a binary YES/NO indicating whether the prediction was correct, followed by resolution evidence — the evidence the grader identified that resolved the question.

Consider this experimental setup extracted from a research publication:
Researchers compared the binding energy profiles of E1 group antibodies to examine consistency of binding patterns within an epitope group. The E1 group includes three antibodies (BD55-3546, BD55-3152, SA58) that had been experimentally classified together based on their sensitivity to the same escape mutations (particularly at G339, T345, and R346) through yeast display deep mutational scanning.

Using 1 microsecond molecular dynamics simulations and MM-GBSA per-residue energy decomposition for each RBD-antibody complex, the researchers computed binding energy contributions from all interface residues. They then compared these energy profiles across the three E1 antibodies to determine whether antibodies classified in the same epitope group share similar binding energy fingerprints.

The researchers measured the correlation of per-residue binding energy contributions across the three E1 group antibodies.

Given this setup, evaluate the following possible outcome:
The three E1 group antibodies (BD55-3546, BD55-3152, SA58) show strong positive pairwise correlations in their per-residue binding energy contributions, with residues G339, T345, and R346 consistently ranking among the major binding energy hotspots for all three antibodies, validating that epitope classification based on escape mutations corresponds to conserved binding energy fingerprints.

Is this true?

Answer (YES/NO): NO